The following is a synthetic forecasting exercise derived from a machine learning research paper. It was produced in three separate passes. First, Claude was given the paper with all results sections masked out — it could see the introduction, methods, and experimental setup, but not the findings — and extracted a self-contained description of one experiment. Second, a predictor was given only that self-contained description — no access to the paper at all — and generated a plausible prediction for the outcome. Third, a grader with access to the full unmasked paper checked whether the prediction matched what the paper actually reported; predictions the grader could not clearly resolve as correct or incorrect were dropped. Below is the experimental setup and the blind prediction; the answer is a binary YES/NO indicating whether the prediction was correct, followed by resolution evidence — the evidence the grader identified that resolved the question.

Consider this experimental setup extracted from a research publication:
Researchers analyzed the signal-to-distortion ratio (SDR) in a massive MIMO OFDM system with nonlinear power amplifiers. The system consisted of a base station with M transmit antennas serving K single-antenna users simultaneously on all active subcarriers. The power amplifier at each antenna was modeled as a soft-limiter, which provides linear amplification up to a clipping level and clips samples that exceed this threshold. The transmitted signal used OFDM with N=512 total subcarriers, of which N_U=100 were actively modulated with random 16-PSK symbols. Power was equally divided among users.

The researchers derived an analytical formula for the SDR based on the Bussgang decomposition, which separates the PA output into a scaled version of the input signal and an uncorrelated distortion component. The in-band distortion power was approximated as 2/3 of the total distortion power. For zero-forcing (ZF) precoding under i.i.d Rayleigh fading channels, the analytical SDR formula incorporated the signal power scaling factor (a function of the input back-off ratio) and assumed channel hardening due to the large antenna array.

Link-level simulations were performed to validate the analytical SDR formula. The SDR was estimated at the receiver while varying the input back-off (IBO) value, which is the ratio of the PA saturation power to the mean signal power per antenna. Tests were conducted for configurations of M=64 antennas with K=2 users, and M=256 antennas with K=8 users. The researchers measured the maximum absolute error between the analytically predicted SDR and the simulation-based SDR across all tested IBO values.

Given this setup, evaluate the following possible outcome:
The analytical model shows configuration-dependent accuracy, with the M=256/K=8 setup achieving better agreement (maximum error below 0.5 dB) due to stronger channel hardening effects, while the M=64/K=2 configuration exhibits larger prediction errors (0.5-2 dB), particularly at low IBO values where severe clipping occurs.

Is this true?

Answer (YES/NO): NO